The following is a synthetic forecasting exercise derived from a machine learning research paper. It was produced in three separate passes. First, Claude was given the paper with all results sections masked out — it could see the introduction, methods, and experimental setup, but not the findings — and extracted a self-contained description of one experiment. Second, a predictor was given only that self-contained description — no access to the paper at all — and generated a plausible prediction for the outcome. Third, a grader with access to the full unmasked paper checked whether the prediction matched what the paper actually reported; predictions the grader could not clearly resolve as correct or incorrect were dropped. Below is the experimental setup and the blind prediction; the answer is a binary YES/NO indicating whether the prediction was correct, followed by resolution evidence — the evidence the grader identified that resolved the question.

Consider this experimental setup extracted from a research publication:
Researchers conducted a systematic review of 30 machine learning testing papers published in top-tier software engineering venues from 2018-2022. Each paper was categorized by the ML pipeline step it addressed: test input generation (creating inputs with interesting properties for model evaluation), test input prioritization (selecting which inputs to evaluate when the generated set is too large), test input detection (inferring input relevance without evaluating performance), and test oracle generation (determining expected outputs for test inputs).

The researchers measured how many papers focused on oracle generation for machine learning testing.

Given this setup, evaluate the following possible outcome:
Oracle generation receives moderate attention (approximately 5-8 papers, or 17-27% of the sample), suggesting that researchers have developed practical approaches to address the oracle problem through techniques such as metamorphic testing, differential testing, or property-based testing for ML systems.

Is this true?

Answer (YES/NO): NO